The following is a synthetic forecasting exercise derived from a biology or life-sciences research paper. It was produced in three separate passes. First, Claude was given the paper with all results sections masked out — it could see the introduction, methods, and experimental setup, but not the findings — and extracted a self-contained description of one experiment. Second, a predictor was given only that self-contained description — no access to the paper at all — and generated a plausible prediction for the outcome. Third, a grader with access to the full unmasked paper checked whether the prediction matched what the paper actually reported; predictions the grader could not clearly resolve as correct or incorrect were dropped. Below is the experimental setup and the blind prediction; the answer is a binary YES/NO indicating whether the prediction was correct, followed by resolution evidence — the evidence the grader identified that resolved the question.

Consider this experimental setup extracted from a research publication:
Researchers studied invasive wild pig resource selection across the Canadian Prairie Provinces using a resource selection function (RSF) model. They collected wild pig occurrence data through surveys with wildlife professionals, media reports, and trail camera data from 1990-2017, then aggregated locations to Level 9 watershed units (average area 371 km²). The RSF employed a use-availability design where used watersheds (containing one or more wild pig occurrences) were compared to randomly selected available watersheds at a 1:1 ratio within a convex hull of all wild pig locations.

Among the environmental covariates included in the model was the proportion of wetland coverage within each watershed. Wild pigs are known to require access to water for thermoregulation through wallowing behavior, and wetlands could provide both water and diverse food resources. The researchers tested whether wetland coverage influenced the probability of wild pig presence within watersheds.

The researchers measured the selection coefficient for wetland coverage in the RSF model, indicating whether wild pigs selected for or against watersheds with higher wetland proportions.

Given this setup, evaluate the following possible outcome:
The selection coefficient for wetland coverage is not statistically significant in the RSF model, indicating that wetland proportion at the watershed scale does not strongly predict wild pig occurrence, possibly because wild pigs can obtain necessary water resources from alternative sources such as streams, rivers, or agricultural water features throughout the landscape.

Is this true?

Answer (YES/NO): YES